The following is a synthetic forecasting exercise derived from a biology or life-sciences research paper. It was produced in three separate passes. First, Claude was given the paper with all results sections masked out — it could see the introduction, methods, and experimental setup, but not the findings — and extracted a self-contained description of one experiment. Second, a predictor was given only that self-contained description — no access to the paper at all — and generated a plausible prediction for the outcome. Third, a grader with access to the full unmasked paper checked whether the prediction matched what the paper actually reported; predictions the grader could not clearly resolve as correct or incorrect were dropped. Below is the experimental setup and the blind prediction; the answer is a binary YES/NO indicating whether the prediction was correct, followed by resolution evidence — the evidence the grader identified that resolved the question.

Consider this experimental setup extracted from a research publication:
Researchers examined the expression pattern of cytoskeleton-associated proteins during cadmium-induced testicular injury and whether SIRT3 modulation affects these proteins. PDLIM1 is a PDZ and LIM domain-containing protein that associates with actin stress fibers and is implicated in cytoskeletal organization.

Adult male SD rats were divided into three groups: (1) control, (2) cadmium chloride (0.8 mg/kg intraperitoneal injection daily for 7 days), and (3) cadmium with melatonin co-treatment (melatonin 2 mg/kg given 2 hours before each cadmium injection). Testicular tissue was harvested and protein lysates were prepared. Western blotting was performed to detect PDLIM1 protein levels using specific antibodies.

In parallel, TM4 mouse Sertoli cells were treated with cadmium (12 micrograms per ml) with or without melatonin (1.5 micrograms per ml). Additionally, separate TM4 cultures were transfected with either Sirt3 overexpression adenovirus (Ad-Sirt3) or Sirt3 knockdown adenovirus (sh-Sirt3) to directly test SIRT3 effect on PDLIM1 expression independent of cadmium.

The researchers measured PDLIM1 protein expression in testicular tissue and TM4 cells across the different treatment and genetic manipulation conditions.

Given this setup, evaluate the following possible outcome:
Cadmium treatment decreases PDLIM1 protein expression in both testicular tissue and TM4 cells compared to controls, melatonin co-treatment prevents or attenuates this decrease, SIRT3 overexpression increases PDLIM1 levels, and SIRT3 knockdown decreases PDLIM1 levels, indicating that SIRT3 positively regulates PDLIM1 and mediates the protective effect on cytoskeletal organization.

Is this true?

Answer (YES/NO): NO